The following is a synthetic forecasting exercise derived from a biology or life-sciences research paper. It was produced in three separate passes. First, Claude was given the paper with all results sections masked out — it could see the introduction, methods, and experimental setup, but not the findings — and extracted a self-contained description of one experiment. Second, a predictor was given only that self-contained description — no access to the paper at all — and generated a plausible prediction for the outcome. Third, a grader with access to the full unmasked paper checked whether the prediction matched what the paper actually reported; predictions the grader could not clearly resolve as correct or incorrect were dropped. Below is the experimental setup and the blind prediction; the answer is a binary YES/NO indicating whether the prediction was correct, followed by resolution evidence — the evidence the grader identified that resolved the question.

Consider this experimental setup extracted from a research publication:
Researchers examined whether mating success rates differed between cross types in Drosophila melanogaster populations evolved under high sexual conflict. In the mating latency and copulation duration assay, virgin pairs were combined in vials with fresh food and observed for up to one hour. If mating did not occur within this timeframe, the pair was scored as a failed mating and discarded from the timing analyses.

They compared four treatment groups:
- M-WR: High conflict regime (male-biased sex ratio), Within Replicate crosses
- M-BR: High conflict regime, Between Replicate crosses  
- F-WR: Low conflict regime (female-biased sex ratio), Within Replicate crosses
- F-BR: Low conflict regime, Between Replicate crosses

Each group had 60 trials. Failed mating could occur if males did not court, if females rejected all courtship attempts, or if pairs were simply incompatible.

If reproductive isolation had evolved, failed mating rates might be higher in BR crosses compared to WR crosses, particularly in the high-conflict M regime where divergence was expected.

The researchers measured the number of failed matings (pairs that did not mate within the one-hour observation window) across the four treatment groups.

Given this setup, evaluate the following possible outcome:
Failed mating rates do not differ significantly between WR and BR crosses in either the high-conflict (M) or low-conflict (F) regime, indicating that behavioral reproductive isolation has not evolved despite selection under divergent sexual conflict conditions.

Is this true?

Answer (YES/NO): NO